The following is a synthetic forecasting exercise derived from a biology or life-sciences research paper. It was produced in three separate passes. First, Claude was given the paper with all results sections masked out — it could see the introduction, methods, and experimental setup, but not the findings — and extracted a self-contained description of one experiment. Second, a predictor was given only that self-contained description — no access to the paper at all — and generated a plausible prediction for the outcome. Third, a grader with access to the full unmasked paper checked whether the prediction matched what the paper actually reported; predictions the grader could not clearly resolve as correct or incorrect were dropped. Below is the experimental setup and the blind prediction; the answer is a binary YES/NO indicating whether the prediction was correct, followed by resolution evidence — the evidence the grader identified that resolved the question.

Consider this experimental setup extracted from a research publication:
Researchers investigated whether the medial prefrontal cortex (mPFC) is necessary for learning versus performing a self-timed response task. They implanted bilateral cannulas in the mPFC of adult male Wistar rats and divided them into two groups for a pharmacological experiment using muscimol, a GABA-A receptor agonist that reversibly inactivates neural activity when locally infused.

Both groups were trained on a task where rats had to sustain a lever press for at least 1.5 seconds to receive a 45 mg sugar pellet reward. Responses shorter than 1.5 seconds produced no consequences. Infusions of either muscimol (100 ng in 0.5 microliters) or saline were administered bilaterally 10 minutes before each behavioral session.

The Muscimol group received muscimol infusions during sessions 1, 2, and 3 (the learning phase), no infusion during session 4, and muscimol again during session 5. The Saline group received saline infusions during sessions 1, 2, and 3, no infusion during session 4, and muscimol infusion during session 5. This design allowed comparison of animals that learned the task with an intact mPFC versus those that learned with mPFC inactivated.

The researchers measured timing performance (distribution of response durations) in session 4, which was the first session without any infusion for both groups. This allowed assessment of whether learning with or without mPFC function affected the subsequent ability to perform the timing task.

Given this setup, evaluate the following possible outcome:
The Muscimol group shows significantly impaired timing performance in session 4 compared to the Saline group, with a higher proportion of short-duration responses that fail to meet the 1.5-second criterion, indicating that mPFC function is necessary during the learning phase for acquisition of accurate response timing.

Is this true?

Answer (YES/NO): NO